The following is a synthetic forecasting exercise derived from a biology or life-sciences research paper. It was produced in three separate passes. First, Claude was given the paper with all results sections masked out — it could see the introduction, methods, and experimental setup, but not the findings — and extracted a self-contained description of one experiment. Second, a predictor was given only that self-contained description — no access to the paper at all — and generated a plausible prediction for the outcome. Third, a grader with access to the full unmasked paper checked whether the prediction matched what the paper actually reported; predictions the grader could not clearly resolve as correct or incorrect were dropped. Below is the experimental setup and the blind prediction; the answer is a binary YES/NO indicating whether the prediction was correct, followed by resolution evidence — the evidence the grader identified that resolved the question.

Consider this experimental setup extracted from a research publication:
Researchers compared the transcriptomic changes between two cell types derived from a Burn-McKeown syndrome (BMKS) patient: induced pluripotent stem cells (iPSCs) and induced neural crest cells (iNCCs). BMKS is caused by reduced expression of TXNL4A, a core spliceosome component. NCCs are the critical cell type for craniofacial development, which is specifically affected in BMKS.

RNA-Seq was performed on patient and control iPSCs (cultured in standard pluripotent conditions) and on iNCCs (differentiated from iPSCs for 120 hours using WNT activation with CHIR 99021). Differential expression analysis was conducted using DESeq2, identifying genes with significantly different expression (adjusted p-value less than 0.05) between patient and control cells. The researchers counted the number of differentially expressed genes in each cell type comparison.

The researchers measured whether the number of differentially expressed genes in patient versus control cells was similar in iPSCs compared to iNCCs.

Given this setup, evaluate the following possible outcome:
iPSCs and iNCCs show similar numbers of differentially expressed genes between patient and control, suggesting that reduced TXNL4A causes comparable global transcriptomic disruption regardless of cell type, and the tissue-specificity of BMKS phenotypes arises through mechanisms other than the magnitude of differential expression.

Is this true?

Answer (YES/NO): NO